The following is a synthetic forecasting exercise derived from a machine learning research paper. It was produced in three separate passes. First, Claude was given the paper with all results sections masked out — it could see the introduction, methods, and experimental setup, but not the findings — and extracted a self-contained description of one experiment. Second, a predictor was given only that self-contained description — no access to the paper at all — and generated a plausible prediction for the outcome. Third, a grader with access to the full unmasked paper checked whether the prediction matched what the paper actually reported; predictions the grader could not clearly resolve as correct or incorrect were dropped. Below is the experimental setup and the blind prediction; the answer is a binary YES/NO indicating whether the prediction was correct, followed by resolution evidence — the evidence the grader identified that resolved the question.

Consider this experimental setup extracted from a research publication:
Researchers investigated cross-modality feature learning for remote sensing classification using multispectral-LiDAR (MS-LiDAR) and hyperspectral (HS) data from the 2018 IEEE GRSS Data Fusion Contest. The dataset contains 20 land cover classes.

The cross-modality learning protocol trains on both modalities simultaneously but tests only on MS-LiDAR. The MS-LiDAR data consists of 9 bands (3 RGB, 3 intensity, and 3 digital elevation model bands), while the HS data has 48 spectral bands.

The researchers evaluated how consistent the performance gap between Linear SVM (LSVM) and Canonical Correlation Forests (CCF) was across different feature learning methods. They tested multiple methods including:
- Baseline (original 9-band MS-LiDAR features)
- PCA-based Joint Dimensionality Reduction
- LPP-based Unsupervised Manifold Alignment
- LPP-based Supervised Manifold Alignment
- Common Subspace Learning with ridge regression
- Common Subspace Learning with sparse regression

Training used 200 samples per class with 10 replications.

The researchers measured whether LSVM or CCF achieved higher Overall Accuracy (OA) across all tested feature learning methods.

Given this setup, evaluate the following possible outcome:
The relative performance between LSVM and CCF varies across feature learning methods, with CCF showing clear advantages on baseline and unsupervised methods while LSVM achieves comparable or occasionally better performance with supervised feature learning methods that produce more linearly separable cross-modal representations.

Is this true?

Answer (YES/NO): NO